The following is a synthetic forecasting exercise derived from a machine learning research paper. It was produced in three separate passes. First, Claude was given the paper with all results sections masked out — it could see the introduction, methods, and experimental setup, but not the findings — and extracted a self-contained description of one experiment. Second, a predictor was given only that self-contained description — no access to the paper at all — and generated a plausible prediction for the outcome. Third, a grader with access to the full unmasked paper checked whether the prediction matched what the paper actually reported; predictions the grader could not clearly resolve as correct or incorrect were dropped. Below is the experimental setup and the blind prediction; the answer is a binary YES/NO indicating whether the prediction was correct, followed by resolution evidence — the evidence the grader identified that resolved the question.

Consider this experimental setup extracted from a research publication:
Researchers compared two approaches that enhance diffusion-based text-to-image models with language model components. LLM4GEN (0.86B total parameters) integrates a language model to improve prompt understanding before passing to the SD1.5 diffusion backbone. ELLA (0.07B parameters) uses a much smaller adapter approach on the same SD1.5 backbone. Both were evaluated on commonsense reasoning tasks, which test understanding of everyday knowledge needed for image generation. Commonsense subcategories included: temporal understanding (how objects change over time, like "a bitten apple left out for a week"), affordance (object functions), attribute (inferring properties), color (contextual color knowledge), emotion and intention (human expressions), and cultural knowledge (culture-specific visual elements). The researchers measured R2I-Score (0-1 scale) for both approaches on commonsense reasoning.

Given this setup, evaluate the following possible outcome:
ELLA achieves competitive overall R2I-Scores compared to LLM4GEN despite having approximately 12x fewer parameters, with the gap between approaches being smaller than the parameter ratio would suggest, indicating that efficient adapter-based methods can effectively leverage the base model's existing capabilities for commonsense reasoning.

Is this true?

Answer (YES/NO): NO